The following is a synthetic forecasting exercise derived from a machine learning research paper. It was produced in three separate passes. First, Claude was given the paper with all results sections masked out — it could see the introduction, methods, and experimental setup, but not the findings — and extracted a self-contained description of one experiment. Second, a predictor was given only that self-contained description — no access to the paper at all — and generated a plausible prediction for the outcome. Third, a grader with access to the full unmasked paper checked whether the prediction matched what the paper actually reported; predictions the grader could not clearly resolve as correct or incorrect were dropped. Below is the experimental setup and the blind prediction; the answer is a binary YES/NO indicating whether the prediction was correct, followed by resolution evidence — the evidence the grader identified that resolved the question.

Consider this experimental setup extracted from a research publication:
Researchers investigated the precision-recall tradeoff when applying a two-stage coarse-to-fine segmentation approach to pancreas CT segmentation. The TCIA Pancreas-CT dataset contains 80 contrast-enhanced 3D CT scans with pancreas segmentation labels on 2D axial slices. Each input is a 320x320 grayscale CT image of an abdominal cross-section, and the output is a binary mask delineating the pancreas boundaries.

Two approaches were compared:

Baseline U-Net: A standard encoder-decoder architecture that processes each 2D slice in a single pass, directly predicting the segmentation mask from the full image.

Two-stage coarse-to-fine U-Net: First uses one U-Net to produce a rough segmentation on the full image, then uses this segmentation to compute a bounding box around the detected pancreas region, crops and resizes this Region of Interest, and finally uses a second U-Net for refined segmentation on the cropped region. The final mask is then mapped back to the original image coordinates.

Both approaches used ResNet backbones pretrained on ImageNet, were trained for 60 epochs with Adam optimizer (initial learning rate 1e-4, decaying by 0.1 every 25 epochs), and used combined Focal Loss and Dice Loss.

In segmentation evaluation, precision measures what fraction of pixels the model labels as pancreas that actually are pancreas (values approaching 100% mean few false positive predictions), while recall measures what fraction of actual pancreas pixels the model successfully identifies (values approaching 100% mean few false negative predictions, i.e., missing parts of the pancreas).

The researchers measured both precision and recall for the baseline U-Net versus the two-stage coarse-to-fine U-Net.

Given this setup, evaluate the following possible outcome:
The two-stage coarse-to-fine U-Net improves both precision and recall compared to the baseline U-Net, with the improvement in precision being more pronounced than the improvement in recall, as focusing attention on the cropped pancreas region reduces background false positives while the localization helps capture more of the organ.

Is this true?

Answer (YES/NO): NO